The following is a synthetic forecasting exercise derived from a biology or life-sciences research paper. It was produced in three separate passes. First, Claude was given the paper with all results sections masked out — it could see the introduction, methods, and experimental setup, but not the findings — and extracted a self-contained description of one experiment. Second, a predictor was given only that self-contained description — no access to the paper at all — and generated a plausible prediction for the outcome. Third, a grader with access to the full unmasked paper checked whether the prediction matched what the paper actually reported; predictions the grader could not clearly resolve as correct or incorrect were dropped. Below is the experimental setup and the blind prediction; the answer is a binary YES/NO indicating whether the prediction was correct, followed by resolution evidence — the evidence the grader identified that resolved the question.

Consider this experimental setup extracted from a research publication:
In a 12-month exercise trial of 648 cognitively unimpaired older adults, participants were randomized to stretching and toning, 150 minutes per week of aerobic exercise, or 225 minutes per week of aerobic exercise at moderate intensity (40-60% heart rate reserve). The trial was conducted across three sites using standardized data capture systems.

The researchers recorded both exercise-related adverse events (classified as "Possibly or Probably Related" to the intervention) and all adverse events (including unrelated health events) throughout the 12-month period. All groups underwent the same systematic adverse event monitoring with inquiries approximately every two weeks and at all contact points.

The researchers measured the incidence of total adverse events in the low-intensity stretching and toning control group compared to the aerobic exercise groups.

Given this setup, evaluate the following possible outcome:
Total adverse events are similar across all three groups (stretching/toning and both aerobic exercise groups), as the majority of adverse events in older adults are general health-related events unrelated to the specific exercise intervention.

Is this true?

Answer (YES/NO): YES